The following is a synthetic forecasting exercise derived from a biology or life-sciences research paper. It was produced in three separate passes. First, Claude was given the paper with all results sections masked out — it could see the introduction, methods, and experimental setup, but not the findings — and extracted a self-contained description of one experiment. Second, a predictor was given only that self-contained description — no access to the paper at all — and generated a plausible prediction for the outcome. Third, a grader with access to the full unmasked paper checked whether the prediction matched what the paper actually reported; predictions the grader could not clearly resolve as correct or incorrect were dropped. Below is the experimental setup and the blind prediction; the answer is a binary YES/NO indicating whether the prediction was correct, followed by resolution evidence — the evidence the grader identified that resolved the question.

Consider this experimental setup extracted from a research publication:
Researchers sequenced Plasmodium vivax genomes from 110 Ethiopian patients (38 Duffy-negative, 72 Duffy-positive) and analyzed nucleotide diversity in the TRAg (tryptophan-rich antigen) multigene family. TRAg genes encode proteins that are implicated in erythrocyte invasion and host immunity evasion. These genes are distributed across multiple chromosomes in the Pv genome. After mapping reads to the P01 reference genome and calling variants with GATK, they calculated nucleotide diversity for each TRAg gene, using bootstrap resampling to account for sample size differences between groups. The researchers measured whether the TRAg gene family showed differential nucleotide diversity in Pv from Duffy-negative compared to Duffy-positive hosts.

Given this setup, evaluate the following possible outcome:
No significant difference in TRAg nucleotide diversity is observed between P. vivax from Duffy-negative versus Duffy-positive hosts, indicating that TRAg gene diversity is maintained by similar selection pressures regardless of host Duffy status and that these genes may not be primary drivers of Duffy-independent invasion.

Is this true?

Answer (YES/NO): NO